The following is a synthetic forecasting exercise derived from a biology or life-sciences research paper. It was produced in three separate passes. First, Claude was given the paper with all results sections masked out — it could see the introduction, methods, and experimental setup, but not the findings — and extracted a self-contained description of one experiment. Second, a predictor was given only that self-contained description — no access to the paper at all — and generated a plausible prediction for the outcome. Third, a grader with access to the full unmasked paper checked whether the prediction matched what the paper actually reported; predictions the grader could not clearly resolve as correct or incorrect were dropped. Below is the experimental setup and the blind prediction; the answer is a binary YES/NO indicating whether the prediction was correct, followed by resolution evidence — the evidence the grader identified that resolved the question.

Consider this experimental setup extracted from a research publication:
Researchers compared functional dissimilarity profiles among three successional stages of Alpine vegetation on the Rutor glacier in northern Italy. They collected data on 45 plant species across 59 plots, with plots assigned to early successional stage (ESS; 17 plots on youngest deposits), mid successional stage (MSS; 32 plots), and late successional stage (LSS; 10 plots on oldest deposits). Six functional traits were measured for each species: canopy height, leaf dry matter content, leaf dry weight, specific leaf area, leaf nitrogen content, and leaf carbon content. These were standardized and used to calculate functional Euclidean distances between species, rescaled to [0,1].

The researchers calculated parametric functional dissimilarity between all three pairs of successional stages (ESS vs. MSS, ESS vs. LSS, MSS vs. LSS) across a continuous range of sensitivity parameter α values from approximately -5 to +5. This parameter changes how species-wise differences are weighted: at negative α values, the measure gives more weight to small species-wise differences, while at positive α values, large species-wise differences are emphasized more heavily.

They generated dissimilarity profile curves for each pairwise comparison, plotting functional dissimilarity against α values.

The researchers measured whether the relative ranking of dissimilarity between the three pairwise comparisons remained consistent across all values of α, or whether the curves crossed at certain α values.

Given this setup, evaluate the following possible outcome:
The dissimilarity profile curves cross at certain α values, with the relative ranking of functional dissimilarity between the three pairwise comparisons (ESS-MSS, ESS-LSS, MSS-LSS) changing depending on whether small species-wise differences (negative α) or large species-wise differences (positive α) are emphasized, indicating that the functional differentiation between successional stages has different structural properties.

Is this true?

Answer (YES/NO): YES